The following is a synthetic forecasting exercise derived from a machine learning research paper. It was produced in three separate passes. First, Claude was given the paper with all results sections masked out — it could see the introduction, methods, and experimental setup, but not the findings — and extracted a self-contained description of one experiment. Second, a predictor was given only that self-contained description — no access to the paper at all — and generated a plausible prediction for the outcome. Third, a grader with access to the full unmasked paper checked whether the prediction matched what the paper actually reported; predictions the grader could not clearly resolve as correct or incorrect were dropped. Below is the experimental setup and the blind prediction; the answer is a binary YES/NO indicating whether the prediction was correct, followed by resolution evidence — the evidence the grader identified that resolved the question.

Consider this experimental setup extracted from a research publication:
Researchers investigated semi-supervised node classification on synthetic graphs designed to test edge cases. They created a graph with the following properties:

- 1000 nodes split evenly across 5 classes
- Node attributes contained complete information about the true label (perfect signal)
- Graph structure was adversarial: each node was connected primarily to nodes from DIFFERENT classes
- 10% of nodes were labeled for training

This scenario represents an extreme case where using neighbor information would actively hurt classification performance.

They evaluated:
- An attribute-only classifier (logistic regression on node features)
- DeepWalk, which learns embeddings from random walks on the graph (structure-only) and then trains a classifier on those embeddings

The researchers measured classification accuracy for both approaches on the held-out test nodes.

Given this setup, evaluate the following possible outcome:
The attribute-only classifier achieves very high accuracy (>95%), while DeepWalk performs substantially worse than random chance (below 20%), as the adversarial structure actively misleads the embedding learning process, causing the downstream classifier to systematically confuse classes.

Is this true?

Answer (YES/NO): NO